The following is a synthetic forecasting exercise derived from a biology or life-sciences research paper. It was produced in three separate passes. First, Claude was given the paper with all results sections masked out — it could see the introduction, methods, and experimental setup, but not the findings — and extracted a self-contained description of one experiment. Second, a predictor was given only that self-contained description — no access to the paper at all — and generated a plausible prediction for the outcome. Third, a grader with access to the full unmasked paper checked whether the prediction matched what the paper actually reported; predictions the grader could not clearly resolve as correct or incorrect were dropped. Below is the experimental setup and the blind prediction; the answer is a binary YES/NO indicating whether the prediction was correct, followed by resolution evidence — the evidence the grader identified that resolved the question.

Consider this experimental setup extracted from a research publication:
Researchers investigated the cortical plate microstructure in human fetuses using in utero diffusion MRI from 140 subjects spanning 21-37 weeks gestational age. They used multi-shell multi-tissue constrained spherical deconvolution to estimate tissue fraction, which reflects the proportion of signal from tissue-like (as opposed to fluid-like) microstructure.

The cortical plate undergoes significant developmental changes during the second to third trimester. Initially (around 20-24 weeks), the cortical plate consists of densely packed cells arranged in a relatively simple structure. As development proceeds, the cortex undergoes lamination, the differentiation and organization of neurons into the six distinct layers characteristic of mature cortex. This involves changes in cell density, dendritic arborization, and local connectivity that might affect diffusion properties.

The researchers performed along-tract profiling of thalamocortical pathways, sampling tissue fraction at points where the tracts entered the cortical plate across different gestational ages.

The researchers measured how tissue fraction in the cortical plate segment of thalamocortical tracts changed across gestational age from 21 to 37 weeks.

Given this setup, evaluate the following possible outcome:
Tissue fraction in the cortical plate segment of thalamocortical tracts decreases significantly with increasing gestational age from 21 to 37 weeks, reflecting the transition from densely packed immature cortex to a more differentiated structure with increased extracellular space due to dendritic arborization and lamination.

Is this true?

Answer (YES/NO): NO